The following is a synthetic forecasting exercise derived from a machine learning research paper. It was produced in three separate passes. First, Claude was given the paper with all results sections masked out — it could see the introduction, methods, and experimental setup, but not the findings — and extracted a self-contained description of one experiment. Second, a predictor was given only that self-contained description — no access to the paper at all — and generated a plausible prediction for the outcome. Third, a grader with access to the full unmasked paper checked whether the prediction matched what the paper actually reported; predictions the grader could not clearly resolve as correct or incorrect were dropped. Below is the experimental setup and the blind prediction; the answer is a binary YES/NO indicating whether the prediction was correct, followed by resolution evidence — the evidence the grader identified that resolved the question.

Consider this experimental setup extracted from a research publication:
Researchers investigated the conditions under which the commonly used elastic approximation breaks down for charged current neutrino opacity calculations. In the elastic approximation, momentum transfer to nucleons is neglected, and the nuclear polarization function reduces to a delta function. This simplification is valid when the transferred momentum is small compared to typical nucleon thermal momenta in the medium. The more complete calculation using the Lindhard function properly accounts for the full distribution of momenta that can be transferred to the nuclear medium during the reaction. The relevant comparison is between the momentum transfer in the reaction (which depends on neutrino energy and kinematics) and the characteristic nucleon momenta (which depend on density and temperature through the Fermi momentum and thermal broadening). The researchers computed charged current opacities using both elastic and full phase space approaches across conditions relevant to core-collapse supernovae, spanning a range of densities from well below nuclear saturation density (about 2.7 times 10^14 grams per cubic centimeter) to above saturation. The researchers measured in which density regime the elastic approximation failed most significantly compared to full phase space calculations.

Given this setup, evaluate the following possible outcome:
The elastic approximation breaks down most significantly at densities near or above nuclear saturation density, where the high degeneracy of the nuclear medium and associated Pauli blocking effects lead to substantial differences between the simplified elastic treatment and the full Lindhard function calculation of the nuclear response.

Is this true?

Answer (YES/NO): YES